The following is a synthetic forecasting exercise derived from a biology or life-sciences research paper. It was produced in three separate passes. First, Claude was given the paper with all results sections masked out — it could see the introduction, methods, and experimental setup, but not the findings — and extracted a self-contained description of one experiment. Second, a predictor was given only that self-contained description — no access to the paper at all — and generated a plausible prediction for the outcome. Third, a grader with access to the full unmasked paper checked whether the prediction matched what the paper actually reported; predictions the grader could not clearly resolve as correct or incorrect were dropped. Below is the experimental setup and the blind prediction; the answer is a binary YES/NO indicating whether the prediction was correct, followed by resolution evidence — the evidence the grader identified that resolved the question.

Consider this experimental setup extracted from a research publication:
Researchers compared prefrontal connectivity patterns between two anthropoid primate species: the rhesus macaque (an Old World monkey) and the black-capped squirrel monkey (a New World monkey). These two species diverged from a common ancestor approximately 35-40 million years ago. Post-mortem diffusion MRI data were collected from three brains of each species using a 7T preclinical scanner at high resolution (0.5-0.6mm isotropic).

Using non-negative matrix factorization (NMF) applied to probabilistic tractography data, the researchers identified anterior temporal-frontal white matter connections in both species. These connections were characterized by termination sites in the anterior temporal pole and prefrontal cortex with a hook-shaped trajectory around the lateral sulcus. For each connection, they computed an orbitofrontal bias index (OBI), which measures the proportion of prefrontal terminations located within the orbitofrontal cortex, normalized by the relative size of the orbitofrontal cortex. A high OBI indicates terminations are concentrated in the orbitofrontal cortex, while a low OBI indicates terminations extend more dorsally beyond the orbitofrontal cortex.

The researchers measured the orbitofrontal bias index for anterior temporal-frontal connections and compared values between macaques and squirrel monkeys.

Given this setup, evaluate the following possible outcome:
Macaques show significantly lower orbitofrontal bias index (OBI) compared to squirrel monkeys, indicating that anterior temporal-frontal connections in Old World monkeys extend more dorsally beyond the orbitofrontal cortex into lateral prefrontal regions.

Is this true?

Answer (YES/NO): NO